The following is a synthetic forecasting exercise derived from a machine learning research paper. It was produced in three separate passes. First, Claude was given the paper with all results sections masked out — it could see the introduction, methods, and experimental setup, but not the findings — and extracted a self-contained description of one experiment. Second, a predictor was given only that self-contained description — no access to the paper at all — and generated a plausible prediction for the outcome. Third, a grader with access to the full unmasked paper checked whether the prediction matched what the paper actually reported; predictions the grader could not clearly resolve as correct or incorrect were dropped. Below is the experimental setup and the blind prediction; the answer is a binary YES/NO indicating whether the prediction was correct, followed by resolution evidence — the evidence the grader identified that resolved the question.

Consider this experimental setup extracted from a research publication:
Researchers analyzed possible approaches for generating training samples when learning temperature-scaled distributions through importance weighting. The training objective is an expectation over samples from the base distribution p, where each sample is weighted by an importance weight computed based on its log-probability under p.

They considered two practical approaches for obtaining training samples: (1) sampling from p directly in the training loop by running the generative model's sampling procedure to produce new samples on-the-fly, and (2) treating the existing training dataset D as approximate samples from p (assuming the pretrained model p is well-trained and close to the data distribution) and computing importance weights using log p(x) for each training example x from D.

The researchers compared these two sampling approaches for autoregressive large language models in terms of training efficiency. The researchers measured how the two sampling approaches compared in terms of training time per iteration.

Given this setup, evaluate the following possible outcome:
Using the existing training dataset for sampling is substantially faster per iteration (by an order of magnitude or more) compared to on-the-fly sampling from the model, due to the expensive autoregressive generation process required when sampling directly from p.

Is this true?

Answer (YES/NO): NO